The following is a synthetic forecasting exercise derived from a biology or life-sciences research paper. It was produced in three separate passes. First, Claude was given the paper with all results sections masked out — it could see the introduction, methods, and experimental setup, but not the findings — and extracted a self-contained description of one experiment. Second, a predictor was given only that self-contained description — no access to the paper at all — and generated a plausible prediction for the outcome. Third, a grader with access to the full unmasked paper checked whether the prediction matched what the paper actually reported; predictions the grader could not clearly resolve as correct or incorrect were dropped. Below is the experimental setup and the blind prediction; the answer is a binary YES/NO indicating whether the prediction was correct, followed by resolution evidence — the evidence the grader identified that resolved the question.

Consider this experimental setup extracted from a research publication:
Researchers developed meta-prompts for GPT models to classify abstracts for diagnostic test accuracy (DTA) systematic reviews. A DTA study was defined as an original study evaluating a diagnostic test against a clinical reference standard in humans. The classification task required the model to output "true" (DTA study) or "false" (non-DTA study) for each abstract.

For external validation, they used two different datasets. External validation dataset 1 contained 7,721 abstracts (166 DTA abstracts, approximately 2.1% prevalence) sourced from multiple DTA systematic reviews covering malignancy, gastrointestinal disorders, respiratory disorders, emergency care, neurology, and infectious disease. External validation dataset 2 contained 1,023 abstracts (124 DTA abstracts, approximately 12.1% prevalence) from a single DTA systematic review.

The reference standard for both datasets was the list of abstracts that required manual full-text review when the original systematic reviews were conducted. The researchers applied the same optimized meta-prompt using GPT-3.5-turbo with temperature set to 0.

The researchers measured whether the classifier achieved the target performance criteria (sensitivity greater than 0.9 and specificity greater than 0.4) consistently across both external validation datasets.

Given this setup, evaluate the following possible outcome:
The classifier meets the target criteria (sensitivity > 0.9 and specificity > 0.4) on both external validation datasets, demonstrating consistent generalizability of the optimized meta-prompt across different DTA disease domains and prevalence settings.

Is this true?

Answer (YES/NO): NO